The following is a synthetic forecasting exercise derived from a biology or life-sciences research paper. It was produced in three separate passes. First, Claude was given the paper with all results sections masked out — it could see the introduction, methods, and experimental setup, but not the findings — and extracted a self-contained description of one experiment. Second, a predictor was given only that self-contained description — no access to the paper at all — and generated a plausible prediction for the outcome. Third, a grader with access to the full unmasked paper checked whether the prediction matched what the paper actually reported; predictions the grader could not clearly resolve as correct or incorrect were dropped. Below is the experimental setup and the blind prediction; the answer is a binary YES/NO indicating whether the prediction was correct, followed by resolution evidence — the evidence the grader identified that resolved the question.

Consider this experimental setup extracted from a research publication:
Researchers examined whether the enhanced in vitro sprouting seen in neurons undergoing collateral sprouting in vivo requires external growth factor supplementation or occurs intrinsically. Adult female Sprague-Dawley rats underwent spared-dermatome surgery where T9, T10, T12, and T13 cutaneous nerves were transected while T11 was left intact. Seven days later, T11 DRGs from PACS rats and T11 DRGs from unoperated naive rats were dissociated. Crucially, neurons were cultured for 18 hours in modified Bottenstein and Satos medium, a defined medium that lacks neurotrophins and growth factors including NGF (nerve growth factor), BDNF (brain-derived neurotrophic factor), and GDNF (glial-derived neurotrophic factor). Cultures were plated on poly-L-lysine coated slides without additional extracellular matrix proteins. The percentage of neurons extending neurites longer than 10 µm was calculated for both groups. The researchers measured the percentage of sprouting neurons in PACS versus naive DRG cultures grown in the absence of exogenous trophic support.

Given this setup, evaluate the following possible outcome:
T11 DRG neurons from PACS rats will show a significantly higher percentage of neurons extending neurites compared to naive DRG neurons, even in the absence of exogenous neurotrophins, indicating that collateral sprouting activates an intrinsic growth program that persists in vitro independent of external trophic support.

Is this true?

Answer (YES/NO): YES